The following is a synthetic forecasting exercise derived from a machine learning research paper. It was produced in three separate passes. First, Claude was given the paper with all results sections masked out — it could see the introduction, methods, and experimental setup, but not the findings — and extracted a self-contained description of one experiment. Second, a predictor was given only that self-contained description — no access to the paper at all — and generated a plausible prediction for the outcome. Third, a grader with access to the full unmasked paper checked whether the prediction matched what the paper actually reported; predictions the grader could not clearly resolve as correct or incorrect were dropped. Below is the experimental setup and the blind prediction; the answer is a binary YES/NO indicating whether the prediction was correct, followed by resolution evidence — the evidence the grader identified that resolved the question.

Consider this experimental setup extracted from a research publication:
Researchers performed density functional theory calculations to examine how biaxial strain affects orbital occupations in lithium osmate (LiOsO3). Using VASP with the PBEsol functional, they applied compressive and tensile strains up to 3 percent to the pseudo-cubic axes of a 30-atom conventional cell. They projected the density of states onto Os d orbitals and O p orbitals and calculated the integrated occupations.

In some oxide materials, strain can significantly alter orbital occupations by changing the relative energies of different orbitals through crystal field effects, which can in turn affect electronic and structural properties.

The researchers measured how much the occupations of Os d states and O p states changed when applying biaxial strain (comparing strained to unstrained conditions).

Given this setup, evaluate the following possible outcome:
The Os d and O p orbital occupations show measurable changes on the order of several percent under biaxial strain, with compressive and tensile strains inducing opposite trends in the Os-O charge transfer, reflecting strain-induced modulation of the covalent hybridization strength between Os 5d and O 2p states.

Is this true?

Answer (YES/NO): NO